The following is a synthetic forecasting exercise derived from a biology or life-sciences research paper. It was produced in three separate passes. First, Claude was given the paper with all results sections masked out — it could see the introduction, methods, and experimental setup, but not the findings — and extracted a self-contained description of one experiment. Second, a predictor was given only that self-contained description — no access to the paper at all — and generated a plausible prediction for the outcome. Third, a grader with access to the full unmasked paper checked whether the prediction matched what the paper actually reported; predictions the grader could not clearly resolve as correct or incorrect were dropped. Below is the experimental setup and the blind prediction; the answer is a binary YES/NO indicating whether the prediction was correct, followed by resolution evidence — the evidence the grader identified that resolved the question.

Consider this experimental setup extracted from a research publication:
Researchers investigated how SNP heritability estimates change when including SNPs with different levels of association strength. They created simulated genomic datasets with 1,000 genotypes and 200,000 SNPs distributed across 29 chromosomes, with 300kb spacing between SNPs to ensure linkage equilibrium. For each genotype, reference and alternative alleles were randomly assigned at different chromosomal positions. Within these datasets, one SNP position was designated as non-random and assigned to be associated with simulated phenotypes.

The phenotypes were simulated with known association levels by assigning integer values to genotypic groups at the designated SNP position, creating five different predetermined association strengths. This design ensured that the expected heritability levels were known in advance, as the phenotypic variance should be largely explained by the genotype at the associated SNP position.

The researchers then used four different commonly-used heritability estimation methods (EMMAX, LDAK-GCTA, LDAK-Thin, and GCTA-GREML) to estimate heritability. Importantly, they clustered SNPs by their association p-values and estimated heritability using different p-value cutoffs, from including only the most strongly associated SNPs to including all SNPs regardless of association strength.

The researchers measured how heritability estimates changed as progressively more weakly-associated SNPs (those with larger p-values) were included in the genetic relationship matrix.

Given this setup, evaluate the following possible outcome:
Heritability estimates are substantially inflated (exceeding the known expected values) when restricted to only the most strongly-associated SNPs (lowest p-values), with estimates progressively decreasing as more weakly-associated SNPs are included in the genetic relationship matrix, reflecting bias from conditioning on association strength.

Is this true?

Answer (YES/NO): NO